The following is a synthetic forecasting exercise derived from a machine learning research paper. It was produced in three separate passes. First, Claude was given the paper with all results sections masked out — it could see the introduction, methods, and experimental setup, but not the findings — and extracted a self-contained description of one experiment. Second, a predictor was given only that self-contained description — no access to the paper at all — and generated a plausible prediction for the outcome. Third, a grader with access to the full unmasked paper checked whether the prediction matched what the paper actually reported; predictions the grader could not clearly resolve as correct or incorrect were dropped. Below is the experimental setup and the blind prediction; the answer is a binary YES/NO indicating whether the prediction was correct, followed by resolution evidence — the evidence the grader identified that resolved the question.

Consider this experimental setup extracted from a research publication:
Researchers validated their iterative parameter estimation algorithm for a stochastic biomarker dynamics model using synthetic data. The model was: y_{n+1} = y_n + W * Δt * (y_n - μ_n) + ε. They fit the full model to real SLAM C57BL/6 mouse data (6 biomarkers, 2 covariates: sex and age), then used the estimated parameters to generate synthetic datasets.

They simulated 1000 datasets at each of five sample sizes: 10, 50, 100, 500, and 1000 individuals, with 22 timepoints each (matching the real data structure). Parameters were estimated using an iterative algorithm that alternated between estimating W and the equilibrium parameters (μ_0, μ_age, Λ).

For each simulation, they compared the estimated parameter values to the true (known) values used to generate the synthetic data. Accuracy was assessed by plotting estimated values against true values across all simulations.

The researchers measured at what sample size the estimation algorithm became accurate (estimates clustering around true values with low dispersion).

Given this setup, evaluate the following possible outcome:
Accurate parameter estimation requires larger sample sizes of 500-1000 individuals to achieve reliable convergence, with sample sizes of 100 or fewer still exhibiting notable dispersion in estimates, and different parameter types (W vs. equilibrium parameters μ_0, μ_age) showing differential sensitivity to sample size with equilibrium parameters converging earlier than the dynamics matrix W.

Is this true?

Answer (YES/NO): NO